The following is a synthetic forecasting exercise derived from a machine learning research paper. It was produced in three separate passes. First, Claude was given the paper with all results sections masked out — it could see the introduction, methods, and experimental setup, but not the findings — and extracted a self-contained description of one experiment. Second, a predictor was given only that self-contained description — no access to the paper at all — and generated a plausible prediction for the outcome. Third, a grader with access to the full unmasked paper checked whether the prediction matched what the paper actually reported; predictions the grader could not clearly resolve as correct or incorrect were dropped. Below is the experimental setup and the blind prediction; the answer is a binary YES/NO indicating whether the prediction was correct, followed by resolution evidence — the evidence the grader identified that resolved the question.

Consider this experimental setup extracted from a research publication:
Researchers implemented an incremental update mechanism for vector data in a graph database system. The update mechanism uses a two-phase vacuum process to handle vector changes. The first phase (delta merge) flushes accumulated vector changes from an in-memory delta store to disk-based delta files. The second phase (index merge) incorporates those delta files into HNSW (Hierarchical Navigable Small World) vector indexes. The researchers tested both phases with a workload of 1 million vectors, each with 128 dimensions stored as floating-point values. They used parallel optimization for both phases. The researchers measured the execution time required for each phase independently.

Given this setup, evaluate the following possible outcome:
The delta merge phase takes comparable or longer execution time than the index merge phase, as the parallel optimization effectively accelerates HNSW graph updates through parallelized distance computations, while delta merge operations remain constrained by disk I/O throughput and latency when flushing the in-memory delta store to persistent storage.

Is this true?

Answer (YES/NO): NO